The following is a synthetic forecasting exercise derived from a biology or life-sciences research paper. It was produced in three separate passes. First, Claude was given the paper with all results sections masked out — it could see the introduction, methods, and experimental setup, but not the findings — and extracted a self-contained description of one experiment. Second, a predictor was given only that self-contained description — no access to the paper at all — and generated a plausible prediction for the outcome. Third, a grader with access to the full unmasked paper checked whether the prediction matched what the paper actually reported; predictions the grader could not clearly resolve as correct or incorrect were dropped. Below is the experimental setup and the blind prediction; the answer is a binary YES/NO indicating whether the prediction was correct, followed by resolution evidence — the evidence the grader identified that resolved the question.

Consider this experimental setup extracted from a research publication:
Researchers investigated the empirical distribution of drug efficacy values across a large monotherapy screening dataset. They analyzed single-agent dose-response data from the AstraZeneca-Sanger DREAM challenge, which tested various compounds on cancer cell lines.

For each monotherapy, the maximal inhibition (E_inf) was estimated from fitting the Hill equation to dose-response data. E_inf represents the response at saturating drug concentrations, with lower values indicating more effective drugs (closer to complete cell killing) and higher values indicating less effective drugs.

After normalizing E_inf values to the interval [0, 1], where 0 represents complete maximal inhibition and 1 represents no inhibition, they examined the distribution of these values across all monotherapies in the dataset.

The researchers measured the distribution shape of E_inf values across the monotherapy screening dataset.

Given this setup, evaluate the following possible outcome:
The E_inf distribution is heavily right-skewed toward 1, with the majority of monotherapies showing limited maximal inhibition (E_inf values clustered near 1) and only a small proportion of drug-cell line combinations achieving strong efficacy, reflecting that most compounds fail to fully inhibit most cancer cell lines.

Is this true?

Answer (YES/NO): NO